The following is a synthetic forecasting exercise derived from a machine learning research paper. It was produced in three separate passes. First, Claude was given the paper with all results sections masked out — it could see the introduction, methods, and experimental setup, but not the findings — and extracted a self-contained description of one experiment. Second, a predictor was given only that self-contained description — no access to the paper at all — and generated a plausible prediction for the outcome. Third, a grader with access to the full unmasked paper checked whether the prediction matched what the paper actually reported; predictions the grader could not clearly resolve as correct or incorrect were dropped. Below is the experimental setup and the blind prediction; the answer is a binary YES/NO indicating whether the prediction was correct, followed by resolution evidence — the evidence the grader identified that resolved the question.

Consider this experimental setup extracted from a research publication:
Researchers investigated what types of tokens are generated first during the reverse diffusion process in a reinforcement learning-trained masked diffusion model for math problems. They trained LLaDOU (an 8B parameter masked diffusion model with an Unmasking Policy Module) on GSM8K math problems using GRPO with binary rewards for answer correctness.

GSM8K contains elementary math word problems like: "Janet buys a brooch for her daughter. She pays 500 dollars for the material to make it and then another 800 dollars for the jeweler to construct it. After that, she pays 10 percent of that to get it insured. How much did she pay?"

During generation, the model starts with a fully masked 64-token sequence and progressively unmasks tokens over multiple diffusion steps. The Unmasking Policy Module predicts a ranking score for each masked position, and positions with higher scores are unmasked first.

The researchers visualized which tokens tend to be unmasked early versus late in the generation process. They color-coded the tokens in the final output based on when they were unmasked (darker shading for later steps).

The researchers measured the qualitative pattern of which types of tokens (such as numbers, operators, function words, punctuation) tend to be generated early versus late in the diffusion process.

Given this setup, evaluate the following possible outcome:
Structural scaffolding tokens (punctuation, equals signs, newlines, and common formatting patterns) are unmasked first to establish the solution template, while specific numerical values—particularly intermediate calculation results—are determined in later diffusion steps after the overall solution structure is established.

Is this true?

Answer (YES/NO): NO